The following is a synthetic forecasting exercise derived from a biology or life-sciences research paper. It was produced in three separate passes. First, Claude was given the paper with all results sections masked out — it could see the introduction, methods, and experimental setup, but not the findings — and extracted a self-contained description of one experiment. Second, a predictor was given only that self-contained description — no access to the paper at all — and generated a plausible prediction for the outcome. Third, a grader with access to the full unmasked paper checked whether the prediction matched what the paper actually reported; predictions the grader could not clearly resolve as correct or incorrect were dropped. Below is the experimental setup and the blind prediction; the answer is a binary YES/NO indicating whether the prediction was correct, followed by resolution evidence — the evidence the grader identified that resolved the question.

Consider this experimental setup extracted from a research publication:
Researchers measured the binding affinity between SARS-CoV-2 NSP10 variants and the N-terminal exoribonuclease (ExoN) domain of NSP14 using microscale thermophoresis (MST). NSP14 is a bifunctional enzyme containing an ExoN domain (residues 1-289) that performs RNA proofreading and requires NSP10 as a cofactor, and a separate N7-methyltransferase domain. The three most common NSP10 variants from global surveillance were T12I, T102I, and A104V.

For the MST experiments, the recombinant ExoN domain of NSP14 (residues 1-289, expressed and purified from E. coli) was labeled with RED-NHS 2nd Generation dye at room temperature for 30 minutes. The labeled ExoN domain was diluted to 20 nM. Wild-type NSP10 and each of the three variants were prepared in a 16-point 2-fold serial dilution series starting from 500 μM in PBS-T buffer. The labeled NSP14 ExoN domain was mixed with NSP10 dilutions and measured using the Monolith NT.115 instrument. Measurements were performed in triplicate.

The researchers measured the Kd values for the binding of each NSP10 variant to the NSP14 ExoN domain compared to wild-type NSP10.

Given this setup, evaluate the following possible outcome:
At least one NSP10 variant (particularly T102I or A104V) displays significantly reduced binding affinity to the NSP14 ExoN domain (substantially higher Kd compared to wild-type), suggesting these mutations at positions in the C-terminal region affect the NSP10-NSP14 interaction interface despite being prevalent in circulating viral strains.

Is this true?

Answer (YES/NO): NO